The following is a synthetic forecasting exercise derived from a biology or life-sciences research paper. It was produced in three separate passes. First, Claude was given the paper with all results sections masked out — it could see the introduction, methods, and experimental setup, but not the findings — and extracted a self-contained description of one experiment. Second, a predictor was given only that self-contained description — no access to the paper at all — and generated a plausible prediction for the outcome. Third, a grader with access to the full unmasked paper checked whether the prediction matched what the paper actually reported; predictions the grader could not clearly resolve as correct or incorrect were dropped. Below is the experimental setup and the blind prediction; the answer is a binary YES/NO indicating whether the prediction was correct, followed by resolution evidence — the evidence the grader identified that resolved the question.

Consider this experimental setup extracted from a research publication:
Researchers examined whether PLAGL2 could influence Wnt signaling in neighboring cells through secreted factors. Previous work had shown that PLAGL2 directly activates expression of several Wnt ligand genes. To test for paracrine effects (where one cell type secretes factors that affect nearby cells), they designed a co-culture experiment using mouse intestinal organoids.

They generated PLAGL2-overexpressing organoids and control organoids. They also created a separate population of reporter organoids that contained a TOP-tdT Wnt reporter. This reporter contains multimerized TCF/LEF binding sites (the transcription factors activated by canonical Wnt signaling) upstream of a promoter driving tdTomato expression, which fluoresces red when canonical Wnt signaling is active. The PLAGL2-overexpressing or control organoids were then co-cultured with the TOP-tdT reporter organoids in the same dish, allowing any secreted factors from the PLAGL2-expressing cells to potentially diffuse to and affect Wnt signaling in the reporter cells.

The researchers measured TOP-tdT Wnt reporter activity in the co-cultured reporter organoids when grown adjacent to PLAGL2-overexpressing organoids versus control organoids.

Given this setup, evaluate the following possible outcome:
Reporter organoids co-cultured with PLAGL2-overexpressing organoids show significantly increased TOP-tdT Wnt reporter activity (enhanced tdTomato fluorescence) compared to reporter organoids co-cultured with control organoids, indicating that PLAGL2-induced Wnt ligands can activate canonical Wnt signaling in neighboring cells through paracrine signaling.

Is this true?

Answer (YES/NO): YES